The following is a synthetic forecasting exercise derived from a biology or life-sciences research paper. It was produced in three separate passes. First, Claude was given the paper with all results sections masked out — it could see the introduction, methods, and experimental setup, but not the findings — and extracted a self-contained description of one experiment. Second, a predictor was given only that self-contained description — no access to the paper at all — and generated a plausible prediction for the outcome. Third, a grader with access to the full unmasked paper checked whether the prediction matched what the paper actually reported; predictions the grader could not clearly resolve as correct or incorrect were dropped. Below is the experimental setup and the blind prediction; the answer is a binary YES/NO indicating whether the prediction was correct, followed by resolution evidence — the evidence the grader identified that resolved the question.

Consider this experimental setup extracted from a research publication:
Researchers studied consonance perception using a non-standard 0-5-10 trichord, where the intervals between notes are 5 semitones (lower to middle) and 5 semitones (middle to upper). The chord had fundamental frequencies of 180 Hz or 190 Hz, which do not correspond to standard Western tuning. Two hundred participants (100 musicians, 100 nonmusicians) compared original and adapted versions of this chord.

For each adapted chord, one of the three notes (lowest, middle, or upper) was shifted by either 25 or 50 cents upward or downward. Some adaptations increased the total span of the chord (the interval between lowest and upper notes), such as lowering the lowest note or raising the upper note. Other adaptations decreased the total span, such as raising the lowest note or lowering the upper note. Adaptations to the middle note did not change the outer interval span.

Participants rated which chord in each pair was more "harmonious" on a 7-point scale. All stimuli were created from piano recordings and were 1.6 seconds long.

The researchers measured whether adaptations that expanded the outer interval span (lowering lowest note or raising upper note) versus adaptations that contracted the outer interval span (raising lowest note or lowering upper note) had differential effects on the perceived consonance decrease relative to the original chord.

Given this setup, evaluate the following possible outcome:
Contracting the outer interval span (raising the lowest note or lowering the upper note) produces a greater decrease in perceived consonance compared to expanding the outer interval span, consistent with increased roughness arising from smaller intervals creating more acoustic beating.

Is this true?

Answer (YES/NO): NO